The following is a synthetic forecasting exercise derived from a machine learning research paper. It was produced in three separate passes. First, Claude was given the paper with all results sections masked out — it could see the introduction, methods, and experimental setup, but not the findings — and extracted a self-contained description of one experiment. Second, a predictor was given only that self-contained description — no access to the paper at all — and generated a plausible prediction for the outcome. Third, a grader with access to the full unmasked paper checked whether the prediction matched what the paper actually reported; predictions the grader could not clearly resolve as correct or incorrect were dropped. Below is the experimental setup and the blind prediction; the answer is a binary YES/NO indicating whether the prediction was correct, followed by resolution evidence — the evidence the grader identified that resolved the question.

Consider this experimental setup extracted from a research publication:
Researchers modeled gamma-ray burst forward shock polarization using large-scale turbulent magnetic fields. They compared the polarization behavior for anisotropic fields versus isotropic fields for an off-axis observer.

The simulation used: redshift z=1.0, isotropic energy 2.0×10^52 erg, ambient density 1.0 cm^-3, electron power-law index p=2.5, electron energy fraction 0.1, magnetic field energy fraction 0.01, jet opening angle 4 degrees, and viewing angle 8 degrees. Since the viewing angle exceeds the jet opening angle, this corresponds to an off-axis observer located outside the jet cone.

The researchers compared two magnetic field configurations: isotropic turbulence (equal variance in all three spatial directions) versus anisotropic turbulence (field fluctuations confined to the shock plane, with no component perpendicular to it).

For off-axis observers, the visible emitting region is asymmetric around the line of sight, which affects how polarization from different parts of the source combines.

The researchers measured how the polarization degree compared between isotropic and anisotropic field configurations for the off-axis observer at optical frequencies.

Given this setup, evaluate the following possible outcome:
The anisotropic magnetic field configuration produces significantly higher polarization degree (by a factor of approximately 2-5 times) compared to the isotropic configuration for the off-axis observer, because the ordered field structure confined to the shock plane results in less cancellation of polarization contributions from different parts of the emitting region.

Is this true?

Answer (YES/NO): NO